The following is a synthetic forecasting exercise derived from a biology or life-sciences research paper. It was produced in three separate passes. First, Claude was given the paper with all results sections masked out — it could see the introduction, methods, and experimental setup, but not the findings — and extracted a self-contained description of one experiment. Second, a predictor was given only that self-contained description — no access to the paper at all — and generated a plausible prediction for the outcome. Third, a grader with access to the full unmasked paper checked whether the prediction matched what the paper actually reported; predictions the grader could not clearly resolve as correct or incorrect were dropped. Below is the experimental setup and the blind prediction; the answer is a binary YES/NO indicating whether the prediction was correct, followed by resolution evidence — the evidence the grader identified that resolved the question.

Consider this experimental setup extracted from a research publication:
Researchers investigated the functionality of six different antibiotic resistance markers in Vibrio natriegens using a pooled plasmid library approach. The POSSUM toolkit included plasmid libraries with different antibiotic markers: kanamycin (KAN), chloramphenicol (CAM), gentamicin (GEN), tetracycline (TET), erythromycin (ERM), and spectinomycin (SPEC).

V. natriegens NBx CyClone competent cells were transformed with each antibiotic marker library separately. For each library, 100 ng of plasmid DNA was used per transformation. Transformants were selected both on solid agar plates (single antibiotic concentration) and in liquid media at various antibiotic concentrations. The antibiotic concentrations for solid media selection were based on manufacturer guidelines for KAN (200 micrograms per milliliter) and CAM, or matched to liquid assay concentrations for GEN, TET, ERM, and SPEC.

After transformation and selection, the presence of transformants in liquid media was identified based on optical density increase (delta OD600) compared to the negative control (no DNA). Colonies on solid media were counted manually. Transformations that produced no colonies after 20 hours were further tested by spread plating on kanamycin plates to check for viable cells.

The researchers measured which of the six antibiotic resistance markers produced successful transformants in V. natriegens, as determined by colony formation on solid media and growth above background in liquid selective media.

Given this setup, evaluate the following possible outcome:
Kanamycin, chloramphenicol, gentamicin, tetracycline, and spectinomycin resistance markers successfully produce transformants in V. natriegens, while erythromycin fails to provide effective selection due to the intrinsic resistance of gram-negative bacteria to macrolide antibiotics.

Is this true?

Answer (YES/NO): NO